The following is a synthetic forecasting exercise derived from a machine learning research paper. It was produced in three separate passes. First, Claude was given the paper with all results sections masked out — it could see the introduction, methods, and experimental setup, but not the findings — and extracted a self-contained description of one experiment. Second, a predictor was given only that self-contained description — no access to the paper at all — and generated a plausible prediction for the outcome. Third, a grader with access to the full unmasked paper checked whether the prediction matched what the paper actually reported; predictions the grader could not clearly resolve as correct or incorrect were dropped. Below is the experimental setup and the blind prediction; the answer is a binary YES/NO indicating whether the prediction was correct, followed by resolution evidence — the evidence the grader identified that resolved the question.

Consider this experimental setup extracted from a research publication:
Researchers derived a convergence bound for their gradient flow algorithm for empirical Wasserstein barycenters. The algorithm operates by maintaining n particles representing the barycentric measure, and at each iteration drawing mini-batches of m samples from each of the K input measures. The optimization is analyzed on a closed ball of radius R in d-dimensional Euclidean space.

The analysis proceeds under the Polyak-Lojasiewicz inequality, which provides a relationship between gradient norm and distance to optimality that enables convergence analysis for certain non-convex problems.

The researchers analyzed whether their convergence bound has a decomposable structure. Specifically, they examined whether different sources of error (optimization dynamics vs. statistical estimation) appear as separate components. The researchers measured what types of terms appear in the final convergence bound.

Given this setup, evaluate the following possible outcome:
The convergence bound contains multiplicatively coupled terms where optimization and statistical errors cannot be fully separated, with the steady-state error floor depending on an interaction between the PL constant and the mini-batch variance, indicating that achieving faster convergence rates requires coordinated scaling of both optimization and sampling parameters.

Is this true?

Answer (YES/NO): NO